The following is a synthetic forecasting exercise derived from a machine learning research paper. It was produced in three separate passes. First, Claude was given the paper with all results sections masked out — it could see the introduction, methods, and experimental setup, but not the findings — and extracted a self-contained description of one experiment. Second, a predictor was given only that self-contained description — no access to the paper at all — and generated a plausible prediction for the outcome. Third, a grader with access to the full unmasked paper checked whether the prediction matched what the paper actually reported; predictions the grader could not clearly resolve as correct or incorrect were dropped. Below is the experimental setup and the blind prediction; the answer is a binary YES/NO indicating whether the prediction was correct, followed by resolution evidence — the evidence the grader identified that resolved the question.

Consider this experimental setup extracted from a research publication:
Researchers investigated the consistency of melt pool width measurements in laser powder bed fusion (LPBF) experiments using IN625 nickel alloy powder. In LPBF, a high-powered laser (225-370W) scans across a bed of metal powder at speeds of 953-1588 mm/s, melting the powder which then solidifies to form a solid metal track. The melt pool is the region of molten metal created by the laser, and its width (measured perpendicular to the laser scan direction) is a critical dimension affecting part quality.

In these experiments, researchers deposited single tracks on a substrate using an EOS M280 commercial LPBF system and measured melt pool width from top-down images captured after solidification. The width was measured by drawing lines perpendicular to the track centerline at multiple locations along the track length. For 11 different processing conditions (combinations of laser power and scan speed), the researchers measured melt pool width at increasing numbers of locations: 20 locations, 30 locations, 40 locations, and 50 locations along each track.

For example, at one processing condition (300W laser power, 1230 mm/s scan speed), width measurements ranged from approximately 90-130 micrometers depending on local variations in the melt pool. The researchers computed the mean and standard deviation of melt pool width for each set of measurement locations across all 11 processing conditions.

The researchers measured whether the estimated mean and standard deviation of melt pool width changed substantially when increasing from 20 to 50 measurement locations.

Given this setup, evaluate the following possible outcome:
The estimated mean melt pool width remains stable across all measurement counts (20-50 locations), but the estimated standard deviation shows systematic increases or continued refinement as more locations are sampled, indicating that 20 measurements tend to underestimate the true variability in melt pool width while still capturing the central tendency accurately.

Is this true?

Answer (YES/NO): NO